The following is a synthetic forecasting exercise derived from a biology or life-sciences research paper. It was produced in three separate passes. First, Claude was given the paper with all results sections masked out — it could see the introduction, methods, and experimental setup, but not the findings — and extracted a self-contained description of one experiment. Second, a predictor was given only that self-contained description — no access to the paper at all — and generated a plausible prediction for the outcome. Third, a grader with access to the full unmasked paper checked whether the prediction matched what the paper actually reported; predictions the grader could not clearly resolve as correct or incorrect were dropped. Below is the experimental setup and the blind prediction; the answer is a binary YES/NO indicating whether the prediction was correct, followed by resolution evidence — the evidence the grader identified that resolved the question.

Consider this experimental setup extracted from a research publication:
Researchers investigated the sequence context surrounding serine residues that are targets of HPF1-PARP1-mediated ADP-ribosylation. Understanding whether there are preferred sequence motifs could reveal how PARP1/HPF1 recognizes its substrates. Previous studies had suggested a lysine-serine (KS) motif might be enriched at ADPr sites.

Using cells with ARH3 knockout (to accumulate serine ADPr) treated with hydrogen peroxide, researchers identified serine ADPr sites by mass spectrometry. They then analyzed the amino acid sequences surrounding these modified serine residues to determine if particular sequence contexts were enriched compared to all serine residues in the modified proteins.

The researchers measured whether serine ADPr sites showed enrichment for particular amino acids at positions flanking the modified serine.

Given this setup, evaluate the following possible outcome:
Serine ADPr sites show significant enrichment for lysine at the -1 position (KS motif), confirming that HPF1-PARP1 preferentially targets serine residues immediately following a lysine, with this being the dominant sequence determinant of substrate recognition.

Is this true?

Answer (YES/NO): NO